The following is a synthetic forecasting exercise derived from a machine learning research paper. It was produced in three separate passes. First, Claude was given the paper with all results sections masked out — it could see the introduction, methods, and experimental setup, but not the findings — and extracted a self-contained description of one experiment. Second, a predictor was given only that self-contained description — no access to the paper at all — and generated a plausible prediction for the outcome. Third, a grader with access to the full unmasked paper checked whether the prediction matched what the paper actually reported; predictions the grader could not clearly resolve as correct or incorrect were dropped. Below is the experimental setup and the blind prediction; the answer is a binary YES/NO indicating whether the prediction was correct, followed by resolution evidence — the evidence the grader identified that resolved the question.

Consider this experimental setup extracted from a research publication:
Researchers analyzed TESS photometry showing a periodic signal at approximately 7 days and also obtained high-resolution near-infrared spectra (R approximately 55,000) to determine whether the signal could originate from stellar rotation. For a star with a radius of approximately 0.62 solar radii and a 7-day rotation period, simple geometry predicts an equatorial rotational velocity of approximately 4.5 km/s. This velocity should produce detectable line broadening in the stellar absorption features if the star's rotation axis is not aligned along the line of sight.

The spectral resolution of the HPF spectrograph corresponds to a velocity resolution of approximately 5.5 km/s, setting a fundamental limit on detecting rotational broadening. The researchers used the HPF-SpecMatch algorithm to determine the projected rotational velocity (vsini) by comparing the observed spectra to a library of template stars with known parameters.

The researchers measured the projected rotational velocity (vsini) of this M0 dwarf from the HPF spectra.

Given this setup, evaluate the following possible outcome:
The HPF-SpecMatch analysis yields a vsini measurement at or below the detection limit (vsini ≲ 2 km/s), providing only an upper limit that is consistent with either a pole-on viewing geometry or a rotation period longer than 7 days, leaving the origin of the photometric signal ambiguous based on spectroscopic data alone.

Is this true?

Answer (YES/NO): YES